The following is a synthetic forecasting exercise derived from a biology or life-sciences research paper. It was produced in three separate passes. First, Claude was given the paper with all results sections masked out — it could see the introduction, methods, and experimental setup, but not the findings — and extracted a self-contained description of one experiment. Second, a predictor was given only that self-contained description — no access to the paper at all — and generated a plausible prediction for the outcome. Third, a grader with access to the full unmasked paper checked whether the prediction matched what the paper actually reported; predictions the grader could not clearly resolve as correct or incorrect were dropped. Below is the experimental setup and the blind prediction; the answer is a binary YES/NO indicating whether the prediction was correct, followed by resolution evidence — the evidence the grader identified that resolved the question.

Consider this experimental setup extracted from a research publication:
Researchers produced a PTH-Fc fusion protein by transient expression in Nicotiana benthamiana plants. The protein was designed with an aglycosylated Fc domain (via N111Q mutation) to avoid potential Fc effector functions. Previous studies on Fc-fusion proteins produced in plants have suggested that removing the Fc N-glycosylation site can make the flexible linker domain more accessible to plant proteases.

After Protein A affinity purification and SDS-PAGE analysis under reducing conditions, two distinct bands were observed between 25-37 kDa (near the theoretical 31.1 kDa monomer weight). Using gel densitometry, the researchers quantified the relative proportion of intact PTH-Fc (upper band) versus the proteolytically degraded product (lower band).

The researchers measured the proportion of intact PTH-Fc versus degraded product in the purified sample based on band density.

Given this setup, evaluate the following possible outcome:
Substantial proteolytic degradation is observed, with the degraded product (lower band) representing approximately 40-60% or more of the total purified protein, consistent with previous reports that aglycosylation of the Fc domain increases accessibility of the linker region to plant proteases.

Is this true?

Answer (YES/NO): YES